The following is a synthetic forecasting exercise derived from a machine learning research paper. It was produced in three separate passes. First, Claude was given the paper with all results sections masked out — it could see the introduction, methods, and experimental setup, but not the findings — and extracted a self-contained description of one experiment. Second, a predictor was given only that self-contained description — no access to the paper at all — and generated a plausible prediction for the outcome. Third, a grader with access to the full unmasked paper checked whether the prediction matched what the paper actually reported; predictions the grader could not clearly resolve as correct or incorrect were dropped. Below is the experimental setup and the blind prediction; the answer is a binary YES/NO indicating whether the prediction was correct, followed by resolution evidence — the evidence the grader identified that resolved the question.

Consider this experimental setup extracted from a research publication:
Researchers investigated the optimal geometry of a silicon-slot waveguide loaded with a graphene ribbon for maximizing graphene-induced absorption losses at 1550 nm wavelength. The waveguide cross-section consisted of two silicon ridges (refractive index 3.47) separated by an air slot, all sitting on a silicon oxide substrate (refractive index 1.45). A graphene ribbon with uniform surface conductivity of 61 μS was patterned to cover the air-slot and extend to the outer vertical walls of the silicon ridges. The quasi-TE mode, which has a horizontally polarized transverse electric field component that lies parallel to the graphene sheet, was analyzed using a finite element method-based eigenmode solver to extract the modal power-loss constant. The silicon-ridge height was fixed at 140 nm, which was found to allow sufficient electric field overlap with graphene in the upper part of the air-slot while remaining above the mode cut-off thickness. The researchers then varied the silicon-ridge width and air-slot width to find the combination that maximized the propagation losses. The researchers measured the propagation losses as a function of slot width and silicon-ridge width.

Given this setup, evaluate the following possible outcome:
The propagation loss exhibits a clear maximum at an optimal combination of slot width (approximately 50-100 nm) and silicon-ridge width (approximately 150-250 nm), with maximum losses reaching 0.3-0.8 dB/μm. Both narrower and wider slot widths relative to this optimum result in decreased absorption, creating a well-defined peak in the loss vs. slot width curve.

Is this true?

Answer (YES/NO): NO